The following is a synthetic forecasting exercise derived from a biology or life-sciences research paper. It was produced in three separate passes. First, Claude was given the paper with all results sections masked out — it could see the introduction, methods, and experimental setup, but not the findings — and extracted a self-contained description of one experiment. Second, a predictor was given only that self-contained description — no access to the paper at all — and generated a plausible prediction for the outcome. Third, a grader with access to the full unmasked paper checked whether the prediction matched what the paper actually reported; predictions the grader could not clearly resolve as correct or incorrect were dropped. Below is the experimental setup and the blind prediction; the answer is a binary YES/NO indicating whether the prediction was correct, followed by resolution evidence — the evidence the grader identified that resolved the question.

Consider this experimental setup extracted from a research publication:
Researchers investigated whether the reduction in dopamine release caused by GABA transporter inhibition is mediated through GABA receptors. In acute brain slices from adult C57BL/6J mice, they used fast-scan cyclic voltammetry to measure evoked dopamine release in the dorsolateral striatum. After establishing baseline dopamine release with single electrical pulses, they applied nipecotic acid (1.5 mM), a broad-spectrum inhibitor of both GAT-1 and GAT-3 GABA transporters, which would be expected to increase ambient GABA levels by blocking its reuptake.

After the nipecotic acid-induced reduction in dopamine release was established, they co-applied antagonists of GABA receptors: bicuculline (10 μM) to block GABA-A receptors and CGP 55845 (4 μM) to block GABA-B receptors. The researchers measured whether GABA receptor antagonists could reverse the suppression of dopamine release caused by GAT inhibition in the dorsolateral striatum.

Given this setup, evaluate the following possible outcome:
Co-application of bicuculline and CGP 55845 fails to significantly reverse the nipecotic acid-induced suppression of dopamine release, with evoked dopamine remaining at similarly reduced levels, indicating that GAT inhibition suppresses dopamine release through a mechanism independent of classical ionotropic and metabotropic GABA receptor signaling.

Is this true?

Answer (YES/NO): NO